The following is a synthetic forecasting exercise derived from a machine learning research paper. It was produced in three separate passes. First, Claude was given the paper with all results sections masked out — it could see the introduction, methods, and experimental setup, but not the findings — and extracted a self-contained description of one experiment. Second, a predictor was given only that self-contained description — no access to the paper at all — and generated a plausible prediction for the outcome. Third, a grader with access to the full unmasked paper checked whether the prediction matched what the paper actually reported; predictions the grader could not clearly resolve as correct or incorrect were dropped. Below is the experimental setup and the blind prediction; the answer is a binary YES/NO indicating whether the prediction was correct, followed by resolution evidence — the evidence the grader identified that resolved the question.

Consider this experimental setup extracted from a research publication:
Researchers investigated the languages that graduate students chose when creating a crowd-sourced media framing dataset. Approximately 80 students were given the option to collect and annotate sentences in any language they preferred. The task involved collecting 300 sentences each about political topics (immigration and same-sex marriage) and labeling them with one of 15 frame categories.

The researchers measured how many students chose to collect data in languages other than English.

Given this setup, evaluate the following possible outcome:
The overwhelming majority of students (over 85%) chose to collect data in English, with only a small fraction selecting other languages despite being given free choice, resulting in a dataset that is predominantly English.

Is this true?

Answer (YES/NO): YES